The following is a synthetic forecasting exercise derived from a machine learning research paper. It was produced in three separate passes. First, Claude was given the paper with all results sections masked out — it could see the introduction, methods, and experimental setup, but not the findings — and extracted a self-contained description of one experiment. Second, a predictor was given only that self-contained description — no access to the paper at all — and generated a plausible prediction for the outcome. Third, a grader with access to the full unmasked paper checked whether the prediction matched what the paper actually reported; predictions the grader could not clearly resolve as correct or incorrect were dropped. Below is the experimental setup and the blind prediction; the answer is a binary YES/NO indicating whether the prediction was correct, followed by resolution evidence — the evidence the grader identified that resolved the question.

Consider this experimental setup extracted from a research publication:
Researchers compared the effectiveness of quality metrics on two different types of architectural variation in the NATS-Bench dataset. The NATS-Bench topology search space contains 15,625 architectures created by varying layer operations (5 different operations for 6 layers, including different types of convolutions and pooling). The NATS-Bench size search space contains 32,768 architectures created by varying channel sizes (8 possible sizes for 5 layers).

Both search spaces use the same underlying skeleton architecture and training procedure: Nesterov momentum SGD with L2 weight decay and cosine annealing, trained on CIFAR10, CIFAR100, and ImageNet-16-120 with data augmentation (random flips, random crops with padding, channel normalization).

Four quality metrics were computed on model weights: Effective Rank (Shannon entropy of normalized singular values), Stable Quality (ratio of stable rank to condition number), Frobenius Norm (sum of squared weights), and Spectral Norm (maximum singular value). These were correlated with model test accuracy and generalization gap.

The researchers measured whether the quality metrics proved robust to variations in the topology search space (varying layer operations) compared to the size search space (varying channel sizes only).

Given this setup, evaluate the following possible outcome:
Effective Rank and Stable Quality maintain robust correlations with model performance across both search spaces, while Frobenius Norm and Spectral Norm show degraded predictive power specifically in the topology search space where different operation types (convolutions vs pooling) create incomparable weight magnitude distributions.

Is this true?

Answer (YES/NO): NO